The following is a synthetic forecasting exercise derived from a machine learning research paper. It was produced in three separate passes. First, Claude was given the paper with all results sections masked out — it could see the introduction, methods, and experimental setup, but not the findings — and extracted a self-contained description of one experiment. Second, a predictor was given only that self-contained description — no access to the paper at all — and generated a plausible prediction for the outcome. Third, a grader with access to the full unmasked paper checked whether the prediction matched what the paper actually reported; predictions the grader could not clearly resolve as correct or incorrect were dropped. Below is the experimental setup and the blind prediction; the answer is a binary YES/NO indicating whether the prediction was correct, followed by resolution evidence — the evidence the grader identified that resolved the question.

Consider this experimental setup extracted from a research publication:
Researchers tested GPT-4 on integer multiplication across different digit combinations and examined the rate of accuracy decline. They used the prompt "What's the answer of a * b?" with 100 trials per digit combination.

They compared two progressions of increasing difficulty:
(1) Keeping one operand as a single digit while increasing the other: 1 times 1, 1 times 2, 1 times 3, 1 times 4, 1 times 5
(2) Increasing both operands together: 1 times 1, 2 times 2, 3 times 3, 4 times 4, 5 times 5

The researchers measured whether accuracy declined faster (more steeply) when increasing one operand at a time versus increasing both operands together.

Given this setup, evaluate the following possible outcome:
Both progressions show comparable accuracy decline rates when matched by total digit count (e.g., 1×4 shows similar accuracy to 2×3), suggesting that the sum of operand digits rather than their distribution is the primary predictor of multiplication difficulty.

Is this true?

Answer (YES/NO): NO